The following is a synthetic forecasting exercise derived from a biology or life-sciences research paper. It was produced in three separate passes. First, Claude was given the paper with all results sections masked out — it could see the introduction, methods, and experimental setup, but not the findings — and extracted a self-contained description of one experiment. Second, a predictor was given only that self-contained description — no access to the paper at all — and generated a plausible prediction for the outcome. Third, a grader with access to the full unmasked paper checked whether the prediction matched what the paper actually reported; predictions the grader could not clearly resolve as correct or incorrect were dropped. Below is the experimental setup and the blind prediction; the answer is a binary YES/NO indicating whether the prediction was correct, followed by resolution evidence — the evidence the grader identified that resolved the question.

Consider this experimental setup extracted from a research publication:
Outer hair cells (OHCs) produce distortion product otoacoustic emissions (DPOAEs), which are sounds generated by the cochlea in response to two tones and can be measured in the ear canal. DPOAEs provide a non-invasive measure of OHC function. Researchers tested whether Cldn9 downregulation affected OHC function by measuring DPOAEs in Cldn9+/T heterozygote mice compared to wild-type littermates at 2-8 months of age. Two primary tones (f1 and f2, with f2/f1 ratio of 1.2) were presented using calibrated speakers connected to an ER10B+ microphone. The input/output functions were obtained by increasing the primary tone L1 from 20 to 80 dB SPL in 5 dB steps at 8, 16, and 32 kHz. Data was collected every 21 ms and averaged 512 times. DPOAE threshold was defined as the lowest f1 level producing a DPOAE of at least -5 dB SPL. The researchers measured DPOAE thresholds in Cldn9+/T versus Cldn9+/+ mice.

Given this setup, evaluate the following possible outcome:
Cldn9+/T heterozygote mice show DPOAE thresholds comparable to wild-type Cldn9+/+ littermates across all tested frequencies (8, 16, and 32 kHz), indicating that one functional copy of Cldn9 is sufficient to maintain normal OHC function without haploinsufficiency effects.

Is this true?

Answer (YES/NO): YES